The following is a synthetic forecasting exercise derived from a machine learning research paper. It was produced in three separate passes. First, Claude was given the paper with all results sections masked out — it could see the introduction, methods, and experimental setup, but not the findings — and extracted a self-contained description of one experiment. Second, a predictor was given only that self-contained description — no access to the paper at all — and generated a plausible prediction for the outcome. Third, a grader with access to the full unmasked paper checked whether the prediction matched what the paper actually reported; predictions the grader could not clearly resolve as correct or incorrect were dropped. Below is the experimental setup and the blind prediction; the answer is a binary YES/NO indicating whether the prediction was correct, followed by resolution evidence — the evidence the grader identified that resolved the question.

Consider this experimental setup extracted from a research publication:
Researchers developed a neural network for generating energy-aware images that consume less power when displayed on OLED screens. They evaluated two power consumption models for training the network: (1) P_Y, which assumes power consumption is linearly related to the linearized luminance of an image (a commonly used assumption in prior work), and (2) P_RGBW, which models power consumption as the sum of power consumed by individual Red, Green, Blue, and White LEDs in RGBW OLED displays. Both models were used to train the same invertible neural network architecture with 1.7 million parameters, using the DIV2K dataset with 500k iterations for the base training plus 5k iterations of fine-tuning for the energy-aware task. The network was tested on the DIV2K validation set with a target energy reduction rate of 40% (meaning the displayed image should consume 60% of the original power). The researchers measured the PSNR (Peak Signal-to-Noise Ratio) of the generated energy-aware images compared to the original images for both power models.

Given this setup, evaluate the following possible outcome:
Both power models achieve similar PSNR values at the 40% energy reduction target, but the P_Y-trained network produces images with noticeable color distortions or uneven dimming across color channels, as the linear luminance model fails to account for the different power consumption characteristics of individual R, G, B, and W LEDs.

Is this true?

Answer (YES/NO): NO